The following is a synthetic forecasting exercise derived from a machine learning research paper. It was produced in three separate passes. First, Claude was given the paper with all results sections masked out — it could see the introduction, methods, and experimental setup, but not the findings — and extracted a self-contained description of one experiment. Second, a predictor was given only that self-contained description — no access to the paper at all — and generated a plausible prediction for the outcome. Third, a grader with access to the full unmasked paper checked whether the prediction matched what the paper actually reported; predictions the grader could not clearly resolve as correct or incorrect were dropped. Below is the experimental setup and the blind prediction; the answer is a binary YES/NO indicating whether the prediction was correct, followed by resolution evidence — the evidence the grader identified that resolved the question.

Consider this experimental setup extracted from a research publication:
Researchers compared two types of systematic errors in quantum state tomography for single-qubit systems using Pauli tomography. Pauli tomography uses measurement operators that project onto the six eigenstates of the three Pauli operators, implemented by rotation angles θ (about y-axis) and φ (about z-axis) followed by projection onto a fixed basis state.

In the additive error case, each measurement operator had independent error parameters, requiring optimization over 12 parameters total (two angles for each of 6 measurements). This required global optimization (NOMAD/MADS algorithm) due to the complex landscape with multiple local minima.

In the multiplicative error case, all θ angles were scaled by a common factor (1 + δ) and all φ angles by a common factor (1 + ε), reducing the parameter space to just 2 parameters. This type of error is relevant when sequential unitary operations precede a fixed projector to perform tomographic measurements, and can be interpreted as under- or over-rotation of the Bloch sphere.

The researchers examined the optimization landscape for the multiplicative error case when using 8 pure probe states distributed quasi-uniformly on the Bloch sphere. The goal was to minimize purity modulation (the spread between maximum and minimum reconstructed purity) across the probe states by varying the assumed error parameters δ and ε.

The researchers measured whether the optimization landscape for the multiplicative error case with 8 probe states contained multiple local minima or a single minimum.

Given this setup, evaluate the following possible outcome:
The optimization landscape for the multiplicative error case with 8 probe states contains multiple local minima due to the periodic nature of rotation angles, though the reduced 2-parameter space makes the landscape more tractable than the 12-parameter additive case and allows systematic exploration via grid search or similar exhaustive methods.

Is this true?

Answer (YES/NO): NO